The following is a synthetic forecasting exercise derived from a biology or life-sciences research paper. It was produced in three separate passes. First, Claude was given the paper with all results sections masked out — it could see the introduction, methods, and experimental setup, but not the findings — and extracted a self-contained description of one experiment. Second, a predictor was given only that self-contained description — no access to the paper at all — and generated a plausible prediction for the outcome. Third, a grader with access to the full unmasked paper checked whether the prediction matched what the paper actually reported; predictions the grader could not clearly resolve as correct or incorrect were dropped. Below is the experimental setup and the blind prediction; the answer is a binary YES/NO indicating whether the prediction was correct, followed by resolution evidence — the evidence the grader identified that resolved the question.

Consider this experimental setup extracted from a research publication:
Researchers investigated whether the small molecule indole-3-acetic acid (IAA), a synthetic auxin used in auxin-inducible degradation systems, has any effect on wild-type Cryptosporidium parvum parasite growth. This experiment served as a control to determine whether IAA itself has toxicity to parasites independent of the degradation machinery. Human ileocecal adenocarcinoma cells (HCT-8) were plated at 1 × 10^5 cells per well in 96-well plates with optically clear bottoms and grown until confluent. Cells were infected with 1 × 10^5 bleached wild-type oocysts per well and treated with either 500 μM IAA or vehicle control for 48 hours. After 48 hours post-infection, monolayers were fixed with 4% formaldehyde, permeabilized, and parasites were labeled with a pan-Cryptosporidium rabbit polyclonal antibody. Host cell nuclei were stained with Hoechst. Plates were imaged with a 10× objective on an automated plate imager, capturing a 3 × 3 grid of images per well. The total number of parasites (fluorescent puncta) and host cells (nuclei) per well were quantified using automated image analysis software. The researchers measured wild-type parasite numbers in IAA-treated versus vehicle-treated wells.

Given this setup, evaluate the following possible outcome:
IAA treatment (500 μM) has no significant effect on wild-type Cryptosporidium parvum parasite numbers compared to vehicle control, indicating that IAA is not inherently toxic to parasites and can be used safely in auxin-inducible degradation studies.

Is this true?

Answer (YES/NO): YES